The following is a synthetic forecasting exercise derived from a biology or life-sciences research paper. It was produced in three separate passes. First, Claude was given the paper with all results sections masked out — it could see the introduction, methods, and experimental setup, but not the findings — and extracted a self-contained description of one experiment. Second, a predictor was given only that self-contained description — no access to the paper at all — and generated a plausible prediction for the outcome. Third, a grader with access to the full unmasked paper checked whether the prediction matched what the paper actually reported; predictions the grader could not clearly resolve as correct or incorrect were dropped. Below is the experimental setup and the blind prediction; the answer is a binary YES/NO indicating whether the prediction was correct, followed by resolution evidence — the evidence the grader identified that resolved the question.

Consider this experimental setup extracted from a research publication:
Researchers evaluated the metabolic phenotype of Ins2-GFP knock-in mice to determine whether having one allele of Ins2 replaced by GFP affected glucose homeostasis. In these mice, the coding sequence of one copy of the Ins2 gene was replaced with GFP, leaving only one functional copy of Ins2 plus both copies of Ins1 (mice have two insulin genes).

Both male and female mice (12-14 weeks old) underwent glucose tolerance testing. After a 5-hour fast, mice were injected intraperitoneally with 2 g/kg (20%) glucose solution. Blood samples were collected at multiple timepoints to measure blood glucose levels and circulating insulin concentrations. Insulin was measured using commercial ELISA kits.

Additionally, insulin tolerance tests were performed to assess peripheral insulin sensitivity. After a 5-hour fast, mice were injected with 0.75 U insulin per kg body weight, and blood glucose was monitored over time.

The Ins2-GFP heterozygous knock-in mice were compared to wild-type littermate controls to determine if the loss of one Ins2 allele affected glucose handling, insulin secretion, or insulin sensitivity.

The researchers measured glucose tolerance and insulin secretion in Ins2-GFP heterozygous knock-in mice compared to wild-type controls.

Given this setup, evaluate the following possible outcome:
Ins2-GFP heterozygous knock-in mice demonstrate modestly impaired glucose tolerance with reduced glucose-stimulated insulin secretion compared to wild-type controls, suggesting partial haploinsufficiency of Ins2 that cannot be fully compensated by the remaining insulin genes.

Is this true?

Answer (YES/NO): NO